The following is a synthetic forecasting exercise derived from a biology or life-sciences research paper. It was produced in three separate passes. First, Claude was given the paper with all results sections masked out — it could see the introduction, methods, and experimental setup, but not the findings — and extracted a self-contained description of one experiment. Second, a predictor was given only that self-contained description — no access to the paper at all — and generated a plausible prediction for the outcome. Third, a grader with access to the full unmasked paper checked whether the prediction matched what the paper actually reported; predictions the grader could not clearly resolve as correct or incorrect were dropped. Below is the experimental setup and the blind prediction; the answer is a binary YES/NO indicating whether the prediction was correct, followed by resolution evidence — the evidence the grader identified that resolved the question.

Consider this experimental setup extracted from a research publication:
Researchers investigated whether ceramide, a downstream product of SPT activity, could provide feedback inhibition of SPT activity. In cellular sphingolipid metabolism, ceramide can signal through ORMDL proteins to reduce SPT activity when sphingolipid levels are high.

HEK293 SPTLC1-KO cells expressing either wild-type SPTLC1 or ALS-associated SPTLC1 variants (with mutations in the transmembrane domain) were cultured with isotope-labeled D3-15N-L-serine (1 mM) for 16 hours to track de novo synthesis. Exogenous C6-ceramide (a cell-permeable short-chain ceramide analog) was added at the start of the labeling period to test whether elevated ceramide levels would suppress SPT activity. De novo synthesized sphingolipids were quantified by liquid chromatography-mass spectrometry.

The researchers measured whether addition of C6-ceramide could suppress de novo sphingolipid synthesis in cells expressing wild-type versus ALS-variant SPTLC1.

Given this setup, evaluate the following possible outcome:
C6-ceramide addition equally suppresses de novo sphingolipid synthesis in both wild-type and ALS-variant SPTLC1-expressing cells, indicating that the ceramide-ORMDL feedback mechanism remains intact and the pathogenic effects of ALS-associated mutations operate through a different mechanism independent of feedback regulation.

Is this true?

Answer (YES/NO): NO